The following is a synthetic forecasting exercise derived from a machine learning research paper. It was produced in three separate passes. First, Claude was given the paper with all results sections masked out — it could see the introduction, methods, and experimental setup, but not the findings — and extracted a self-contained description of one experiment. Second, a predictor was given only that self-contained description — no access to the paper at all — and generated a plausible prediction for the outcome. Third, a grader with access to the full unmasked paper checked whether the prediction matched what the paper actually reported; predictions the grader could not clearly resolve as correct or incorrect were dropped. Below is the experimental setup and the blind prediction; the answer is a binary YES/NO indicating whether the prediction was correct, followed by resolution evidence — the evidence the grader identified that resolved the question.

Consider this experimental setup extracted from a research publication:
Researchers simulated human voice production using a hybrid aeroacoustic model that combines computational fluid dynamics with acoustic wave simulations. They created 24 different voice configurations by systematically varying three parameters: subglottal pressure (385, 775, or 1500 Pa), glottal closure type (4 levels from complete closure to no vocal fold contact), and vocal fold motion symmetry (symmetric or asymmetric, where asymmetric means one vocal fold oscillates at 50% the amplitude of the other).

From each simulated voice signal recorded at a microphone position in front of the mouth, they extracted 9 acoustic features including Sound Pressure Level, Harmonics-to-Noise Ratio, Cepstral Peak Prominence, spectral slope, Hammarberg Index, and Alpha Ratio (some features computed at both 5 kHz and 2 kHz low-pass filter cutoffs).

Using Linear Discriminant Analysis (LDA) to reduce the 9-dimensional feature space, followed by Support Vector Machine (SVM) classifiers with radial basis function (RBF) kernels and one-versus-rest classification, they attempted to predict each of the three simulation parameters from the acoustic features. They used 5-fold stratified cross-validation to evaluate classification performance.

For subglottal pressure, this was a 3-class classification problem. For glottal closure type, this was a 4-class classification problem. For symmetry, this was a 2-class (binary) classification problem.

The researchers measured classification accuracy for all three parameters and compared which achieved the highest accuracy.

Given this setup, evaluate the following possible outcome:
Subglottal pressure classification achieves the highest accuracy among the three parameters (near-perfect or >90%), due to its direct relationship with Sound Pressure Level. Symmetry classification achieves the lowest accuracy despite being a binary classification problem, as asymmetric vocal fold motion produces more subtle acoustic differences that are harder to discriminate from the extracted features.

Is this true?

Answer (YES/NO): YES